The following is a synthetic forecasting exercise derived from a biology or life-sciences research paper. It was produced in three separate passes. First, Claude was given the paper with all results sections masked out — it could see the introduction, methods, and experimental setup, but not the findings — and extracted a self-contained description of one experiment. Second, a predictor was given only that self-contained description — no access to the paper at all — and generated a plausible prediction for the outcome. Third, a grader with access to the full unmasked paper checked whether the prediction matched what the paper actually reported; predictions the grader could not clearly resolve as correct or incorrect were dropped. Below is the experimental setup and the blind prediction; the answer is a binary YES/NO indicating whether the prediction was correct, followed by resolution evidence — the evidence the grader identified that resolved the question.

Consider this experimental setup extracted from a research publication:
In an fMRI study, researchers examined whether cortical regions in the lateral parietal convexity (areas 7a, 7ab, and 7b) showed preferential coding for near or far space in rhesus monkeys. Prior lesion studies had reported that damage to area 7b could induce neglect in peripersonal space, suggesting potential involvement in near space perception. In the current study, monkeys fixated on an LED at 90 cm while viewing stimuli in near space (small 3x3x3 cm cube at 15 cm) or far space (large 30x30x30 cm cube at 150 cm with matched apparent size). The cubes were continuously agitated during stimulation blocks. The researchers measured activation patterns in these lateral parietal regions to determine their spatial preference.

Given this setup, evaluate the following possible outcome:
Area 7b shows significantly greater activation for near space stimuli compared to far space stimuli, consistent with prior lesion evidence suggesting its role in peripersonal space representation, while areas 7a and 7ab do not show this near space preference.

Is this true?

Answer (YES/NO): NO